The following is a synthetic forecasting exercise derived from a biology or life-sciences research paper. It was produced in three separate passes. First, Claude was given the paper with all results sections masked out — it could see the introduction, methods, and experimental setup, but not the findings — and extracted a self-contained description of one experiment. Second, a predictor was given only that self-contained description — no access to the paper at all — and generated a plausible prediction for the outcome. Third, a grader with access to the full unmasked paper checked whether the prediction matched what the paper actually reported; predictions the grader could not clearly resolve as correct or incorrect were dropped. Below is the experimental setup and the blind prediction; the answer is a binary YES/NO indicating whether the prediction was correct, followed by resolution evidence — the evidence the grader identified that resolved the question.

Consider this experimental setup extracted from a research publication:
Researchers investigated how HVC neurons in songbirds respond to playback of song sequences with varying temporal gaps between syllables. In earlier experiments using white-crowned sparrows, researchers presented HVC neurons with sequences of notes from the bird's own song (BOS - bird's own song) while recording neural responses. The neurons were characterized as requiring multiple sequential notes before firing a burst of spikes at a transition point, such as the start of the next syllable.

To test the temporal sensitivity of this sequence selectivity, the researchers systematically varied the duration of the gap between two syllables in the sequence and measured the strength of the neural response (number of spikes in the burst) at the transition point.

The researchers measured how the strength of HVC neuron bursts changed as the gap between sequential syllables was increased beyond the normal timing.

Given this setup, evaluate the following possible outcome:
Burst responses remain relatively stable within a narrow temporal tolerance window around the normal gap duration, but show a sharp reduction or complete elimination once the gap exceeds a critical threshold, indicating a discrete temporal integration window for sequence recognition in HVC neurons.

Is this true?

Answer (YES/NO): NO